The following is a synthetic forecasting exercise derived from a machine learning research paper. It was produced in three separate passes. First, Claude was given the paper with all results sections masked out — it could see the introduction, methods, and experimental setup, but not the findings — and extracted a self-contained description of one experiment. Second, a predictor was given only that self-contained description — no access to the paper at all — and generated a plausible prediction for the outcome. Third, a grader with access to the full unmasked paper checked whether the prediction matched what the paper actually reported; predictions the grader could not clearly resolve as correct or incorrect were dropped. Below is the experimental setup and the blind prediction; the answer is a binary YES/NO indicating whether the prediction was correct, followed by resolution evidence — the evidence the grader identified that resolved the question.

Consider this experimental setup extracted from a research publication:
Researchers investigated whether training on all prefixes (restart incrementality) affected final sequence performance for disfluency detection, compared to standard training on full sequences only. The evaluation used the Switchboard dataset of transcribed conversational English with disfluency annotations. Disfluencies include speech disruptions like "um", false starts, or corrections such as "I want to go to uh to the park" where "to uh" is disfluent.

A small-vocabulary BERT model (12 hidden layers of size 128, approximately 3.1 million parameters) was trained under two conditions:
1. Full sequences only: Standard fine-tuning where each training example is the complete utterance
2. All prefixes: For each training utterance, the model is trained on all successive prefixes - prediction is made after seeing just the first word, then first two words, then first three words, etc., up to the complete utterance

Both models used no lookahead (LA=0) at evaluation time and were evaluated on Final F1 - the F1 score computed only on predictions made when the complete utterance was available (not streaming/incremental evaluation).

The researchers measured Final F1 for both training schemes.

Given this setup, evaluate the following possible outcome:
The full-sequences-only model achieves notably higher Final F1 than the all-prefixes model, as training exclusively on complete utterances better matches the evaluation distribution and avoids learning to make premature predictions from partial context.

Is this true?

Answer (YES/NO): NO